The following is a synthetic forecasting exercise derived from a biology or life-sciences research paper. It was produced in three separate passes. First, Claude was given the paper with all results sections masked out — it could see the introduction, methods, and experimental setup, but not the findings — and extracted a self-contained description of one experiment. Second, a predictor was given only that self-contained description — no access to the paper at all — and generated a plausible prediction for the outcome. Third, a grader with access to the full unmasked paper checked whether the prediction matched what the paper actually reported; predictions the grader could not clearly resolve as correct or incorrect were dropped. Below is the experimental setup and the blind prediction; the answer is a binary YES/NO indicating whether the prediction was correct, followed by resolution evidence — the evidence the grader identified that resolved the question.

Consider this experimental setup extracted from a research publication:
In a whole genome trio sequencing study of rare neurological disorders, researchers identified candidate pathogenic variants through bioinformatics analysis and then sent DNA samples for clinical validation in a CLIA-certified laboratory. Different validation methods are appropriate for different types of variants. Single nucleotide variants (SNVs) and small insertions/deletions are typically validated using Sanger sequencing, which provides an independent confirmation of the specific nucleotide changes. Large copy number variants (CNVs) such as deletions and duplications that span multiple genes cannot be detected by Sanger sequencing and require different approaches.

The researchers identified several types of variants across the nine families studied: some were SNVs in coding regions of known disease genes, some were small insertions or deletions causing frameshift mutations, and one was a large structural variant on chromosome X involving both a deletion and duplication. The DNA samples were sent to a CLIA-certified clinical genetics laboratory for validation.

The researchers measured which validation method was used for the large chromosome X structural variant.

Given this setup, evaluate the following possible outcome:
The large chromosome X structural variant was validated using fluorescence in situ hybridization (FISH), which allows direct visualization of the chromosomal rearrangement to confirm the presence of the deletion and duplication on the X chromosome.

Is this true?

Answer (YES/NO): NO